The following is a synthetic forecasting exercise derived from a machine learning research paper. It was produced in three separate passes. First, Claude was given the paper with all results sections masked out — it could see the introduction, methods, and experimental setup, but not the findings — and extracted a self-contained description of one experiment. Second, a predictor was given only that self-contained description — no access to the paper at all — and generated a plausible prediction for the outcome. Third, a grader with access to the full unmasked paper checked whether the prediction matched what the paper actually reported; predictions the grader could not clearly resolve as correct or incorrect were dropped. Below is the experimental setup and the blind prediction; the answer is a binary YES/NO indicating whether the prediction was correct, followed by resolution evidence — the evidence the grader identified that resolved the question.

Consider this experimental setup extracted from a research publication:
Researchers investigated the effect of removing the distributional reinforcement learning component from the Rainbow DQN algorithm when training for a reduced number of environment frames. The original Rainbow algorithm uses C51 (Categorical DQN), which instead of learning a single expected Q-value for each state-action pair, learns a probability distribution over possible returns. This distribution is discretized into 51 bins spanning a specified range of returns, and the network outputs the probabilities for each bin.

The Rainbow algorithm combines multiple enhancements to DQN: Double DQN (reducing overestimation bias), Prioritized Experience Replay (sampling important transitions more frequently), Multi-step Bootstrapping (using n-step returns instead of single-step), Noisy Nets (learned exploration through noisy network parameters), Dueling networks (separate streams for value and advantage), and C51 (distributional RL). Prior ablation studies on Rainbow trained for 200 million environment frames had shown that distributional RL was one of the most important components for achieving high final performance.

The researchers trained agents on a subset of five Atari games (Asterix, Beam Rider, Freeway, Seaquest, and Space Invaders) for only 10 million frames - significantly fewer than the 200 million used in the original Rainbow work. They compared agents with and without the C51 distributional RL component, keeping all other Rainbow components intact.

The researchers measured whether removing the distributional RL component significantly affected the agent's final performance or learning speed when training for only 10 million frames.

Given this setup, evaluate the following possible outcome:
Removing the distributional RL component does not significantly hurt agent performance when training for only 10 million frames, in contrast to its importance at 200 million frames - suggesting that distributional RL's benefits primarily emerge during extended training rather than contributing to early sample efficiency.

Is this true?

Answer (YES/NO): YES